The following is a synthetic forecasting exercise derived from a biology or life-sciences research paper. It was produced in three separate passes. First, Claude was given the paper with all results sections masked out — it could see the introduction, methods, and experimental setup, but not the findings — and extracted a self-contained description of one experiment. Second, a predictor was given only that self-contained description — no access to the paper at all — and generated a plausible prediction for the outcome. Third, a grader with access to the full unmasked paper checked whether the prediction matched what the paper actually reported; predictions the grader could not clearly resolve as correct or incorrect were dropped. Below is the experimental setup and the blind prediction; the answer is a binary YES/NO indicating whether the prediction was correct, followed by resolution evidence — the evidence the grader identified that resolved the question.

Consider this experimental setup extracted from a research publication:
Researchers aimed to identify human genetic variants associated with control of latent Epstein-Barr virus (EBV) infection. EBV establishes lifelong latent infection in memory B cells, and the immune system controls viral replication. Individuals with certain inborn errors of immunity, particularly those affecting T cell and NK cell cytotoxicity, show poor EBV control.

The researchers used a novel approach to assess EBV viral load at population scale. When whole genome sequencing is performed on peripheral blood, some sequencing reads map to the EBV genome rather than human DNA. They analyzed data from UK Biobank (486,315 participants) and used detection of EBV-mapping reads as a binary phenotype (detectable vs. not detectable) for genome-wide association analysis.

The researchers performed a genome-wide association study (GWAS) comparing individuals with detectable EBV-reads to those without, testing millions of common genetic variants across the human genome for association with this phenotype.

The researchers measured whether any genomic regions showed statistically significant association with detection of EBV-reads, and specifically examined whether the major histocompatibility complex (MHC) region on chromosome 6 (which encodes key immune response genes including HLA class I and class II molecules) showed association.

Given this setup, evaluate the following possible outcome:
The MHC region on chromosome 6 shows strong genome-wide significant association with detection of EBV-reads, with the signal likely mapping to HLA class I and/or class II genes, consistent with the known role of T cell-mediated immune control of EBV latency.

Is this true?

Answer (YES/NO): YES